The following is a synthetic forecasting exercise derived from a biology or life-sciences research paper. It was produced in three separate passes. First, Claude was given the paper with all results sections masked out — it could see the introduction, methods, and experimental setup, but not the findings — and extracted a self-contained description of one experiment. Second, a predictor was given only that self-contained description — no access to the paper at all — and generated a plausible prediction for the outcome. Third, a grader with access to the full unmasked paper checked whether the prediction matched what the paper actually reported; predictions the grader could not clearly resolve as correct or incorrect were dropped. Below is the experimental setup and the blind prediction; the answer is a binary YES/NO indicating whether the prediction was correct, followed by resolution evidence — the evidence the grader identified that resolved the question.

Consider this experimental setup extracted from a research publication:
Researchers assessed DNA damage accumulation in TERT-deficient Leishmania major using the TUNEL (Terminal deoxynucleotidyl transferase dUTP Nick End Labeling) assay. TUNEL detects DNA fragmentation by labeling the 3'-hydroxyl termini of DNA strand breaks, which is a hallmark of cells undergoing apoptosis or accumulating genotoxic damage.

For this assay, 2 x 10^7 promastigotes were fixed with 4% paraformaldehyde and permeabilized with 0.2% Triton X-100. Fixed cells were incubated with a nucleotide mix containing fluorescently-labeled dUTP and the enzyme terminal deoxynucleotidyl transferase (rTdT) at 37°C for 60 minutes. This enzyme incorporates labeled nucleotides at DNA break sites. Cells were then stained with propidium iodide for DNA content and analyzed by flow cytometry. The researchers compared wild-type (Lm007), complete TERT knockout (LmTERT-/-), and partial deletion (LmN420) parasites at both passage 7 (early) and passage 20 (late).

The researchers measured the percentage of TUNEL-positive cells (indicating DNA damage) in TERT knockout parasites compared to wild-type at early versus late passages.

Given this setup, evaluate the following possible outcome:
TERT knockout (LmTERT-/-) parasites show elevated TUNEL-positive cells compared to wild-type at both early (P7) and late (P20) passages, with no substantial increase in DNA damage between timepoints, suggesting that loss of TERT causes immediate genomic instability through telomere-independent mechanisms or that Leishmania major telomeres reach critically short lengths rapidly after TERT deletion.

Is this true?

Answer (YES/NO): NO